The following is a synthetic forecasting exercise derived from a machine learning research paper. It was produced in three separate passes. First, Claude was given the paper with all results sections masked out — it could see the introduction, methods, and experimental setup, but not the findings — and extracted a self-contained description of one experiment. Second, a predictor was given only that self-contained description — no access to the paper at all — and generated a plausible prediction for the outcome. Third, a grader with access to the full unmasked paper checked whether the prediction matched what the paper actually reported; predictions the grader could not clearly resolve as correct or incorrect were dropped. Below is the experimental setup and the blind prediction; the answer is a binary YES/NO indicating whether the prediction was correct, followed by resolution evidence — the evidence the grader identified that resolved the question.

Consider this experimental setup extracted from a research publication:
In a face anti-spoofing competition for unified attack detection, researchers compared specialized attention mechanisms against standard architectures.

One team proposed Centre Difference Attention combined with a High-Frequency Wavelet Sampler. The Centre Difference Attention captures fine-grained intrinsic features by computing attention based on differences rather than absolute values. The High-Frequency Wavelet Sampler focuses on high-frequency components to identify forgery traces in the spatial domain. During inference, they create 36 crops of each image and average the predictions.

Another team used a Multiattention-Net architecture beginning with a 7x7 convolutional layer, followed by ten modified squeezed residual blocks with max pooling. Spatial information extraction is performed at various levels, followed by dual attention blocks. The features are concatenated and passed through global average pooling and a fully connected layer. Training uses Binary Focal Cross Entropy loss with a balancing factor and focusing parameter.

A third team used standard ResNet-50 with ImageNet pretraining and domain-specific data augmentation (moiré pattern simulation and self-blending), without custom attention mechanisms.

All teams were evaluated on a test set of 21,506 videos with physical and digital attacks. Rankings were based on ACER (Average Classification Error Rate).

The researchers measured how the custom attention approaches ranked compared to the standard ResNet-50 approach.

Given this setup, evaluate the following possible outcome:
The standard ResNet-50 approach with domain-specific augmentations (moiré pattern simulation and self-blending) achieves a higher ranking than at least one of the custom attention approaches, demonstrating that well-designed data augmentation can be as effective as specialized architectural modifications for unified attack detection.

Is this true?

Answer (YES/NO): YES